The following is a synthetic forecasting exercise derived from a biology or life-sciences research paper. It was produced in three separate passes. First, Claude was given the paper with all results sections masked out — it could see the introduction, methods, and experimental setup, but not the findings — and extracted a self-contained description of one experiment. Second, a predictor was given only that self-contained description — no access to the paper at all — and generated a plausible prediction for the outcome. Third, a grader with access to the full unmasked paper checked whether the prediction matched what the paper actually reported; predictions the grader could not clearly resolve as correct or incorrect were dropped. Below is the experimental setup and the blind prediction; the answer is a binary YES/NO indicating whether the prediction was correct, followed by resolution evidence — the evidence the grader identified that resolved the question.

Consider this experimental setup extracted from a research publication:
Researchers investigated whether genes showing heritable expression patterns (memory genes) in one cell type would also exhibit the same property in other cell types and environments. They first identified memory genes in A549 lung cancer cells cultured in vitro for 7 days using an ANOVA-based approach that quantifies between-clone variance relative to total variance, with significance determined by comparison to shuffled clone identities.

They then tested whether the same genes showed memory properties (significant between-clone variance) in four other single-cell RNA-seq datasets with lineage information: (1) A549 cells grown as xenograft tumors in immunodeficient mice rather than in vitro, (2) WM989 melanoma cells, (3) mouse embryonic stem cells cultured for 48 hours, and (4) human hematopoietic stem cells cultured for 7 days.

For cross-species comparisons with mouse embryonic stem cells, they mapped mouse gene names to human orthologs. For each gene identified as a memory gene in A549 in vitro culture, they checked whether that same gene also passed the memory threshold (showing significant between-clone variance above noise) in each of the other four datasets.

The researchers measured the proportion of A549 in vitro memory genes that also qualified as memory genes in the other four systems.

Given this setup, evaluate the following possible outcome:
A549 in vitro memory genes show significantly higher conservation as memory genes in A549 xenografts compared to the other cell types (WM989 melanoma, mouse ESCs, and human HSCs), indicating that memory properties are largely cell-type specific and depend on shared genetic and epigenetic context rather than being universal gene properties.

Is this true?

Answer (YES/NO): NO